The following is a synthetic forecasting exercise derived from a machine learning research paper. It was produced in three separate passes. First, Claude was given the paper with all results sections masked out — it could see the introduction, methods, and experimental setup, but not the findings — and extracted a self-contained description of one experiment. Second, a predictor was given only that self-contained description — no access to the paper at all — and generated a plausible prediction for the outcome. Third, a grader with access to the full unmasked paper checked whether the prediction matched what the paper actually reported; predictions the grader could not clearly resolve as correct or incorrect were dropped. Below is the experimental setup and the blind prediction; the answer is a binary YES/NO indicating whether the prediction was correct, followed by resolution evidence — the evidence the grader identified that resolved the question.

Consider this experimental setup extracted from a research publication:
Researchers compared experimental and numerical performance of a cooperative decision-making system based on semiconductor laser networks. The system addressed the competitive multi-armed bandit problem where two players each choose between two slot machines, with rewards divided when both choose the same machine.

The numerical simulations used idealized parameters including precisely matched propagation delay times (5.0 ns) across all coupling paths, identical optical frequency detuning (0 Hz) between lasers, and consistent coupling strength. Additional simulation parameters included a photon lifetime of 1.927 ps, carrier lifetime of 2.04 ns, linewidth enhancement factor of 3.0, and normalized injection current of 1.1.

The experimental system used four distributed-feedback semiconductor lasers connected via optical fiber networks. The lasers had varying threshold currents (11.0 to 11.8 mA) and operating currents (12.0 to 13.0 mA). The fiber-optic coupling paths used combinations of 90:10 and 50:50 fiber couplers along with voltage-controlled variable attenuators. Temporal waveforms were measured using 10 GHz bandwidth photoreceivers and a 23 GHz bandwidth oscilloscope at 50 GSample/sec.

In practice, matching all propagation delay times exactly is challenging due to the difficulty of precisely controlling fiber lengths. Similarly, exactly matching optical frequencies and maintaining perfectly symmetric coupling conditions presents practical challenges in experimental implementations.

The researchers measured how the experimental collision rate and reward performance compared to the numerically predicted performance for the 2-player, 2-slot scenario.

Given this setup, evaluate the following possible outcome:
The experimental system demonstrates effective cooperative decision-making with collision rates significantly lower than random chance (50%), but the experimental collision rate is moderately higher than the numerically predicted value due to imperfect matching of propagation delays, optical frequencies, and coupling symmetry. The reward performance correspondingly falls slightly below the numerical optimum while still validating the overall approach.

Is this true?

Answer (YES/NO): YES